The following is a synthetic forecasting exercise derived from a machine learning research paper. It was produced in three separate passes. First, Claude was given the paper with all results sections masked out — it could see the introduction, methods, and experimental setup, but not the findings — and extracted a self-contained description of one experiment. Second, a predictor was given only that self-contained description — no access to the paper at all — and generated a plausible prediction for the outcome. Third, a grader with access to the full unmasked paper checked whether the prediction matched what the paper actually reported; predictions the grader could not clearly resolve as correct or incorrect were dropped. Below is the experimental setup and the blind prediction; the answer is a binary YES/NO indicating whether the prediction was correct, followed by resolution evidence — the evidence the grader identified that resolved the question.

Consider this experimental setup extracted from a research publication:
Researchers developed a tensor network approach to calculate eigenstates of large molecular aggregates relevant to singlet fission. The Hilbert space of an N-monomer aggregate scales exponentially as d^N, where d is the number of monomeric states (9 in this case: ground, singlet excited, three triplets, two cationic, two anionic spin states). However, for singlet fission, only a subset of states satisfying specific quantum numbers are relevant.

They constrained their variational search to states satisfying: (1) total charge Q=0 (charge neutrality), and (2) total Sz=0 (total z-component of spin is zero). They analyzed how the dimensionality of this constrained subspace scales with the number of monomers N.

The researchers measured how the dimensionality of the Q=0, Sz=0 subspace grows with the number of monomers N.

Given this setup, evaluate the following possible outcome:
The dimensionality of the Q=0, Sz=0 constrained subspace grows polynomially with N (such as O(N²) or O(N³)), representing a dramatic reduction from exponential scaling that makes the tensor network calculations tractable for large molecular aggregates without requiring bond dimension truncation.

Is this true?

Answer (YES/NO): YES